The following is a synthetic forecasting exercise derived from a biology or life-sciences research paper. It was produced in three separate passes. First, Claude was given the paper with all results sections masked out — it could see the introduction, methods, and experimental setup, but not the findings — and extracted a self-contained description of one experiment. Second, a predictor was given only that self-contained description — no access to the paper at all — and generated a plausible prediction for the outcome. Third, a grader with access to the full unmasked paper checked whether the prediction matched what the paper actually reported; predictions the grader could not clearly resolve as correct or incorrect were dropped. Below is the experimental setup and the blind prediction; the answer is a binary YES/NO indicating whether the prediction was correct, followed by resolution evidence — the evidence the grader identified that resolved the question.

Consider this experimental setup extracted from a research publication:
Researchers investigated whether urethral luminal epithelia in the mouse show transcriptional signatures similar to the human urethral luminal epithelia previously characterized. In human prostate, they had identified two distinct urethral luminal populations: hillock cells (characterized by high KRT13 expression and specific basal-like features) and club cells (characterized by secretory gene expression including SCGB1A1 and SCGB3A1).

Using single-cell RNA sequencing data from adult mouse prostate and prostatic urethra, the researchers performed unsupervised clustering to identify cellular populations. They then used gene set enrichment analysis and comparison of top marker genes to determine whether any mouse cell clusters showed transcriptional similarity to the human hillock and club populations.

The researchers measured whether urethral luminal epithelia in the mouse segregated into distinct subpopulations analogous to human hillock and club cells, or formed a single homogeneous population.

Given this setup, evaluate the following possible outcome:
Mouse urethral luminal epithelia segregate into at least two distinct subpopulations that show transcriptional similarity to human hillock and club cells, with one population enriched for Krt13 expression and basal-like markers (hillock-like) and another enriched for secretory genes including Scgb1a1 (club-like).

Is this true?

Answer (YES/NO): NO